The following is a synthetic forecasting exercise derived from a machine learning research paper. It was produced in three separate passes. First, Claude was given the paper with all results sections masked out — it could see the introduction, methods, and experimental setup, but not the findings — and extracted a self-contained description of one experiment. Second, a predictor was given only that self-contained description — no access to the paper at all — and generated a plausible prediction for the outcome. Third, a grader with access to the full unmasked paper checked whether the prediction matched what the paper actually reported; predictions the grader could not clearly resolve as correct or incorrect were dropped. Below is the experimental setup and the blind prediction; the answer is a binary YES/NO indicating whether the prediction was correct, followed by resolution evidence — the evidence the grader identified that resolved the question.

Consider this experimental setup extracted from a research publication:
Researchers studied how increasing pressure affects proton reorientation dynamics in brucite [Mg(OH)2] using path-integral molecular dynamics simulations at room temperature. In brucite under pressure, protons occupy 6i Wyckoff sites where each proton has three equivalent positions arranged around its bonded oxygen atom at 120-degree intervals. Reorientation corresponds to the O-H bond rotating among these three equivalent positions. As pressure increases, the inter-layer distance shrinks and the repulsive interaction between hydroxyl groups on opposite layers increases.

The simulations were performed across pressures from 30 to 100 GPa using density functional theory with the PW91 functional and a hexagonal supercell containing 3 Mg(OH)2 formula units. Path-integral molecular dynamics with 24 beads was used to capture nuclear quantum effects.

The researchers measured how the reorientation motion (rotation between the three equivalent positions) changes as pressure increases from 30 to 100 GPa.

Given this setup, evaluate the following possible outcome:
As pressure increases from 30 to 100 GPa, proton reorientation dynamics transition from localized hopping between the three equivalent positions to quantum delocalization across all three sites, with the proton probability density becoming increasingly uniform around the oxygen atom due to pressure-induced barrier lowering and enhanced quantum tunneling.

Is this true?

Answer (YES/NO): NO